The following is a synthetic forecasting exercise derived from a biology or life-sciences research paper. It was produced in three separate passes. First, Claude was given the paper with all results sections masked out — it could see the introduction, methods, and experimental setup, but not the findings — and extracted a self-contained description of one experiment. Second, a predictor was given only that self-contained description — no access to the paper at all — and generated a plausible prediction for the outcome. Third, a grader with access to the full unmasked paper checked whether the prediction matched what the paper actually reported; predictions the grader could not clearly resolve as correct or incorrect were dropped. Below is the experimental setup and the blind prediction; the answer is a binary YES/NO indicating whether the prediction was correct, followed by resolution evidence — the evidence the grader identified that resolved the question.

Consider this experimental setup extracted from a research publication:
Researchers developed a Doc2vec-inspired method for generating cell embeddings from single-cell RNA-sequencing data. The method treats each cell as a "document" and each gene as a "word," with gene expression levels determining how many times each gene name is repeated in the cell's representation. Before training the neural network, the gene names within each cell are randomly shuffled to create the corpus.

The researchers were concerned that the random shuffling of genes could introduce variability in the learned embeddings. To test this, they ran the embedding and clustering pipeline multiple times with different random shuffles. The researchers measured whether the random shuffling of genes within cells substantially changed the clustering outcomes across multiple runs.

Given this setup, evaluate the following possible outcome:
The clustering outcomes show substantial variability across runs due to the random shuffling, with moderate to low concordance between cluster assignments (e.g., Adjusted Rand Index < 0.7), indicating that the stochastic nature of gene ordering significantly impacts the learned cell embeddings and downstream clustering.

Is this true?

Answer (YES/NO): NO